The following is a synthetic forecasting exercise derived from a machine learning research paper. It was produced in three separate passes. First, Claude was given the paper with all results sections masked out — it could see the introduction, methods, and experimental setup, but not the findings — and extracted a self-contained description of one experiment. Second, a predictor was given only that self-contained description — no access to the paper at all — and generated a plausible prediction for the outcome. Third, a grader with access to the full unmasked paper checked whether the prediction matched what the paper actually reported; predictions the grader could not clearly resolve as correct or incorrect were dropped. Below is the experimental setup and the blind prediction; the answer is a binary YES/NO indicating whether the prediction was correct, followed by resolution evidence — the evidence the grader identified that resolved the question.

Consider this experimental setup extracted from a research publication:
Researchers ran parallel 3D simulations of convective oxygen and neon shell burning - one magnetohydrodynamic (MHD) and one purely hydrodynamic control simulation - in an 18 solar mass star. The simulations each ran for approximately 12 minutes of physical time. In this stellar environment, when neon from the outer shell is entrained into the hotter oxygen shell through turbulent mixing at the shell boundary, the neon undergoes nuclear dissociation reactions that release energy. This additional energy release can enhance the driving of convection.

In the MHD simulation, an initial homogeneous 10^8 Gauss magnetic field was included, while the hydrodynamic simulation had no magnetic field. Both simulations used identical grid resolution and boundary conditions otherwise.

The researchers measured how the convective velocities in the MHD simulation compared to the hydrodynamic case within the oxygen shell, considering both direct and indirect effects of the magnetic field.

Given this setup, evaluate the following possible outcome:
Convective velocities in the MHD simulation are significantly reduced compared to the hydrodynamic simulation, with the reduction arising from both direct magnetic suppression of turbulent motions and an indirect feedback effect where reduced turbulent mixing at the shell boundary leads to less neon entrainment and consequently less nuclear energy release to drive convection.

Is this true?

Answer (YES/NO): NO